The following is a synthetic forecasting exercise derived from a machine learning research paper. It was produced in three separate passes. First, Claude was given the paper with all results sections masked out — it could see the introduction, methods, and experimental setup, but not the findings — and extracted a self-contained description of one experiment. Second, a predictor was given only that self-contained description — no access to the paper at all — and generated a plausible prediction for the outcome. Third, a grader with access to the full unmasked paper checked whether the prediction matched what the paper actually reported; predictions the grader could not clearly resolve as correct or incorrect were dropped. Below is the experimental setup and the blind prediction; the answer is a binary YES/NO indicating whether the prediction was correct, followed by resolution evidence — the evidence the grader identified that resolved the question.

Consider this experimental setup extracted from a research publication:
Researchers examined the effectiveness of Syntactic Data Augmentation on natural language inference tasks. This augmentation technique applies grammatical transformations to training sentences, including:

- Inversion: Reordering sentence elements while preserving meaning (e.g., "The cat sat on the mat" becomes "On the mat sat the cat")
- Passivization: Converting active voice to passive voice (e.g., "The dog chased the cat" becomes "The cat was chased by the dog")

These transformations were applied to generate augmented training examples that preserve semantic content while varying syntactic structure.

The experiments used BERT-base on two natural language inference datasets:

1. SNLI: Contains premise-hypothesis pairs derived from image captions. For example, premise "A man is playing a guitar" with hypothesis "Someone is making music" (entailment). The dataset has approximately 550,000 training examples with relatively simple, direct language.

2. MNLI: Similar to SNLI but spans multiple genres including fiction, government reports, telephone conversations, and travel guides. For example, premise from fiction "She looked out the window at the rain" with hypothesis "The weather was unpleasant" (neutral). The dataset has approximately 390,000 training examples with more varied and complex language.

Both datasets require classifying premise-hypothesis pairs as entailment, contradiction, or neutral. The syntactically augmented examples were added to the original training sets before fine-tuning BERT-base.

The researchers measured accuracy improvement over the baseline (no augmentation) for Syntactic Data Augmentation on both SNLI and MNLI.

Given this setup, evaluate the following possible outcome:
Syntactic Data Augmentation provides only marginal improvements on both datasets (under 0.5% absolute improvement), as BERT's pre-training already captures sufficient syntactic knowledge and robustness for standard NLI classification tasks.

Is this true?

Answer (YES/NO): YES